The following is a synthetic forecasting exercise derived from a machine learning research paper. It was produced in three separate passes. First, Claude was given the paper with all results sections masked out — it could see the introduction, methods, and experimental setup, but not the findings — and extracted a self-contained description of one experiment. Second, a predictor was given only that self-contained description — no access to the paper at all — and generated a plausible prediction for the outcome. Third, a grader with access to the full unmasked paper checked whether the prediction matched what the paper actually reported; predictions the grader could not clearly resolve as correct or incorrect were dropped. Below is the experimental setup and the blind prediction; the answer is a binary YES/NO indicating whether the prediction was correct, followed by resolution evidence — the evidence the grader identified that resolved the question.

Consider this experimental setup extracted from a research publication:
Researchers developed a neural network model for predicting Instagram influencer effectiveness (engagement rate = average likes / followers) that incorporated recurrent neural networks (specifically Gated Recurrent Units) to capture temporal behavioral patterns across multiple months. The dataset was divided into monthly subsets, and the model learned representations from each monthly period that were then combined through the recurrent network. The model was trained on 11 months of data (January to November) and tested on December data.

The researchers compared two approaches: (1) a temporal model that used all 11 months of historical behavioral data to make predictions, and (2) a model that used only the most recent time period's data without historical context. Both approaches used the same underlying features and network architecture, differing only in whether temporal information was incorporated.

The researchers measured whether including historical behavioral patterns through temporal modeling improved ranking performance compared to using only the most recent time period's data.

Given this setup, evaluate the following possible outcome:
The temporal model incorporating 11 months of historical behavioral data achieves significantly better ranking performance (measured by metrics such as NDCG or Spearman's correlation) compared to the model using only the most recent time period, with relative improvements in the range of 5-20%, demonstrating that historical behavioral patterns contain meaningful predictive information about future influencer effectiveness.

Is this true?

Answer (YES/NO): YES